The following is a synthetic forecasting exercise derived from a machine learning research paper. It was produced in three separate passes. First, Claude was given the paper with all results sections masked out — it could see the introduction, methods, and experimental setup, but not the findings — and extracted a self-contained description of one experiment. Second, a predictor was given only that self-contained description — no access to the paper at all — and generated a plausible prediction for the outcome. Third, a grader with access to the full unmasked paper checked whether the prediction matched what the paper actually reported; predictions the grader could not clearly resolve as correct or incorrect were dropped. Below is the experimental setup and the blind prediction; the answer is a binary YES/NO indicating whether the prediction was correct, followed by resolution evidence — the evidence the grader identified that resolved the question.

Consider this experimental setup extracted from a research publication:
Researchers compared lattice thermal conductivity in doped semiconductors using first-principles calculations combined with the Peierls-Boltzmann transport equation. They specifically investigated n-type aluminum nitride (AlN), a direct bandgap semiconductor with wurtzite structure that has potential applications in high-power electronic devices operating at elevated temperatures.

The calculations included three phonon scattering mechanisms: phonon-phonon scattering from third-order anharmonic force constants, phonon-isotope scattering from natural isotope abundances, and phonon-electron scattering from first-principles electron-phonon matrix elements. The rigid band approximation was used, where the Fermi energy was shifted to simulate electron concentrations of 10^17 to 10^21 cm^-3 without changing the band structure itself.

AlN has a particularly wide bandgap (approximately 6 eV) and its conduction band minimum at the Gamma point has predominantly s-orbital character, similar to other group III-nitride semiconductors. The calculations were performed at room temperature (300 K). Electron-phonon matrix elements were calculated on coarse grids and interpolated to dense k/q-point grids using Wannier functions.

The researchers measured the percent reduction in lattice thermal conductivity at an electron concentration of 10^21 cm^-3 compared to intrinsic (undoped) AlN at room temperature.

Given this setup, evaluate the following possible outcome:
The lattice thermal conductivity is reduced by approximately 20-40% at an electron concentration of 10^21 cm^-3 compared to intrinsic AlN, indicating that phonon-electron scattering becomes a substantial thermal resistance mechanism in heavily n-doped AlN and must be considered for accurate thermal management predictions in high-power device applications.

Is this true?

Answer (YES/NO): YES